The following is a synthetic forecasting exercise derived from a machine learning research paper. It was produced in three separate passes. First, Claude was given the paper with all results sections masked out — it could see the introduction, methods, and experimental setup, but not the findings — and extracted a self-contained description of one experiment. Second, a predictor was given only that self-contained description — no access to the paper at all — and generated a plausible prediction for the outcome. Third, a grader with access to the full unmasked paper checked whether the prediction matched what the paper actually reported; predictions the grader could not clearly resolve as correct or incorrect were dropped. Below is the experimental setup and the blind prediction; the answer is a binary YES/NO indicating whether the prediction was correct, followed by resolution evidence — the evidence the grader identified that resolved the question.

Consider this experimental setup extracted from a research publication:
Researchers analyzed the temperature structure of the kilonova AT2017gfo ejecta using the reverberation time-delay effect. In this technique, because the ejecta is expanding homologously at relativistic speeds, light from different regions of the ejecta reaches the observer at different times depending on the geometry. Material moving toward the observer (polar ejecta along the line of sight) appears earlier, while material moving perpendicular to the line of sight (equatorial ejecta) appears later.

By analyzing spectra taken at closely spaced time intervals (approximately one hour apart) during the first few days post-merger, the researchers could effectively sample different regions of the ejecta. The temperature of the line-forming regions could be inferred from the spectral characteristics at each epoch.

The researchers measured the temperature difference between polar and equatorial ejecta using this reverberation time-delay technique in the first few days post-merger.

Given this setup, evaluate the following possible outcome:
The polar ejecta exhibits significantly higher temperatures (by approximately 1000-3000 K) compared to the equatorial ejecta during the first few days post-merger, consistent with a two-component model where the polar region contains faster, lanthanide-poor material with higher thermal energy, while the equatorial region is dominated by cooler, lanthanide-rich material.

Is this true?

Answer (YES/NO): NO